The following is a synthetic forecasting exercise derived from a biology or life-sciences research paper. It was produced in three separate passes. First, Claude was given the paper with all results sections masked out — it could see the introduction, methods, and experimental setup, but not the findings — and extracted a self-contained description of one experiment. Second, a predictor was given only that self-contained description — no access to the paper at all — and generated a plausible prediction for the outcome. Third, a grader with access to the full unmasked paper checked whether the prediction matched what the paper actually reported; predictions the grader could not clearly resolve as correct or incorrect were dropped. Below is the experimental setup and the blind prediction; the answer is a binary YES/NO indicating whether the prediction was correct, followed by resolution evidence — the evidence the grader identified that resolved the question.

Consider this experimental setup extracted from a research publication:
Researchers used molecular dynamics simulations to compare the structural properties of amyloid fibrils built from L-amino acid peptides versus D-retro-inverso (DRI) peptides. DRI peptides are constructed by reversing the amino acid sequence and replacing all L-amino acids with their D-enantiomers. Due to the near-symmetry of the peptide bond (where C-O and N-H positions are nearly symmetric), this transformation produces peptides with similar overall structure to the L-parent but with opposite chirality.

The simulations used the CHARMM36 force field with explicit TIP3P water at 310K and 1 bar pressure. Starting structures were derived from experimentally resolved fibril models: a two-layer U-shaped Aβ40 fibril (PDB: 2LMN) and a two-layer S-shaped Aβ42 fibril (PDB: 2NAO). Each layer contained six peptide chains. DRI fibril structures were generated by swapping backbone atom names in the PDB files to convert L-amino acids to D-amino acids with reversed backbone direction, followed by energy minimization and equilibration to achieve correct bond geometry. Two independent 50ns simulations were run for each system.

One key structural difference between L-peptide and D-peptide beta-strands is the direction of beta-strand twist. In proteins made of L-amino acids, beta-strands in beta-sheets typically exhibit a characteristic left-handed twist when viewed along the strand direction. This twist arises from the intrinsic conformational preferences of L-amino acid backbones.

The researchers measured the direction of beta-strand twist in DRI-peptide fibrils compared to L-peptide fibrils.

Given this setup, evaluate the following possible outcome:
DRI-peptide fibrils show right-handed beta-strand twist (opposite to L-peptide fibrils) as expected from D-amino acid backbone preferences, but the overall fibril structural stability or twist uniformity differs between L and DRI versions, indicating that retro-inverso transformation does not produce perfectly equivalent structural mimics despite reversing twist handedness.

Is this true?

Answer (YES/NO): YES